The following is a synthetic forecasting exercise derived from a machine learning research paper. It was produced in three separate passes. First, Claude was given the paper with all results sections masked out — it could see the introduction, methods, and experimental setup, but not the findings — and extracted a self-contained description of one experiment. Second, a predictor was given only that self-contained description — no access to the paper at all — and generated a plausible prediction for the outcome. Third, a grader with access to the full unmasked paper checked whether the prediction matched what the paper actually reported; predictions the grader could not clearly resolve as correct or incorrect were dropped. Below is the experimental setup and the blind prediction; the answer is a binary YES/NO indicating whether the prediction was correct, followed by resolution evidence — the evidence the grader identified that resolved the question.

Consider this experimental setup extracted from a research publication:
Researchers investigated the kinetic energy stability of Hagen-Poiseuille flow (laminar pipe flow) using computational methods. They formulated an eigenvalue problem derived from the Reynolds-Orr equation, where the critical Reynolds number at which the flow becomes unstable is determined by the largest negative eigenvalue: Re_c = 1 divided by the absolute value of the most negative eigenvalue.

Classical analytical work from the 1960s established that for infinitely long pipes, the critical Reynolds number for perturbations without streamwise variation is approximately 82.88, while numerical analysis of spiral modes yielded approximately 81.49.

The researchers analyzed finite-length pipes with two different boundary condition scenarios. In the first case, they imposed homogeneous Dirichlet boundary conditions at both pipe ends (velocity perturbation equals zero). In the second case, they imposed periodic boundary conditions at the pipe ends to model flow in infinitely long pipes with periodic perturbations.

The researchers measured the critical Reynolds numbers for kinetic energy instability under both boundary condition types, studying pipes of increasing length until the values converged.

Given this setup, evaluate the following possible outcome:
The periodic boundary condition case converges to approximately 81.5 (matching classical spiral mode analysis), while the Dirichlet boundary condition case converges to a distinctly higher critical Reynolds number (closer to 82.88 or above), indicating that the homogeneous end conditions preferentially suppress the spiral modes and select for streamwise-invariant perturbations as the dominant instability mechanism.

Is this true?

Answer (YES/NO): NO